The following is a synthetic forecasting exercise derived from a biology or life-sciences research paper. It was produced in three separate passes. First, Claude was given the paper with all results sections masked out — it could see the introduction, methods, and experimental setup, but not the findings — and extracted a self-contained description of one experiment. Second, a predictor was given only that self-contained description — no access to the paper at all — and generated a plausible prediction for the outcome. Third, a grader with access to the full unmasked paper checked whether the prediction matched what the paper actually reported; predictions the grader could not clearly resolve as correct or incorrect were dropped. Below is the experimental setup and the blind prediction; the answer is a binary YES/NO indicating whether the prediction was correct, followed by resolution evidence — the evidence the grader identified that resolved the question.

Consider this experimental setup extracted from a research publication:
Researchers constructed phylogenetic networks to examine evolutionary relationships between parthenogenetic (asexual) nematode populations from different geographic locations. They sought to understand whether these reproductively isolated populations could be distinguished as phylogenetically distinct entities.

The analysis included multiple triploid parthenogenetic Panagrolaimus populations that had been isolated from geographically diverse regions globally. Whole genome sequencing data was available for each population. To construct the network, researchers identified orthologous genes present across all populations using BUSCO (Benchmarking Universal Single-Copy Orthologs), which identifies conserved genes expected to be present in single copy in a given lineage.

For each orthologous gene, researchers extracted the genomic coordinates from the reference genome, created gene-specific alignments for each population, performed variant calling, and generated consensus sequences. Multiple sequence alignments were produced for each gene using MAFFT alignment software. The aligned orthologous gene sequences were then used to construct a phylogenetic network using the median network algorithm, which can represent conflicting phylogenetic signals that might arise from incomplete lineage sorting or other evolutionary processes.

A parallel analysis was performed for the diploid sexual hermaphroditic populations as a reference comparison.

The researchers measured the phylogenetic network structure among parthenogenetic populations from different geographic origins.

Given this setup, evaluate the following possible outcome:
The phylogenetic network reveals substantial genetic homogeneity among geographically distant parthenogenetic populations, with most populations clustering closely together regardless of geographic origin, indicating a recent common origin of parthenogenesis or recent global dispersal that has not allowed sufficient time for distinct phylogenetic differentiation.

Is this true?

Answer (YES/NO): NO